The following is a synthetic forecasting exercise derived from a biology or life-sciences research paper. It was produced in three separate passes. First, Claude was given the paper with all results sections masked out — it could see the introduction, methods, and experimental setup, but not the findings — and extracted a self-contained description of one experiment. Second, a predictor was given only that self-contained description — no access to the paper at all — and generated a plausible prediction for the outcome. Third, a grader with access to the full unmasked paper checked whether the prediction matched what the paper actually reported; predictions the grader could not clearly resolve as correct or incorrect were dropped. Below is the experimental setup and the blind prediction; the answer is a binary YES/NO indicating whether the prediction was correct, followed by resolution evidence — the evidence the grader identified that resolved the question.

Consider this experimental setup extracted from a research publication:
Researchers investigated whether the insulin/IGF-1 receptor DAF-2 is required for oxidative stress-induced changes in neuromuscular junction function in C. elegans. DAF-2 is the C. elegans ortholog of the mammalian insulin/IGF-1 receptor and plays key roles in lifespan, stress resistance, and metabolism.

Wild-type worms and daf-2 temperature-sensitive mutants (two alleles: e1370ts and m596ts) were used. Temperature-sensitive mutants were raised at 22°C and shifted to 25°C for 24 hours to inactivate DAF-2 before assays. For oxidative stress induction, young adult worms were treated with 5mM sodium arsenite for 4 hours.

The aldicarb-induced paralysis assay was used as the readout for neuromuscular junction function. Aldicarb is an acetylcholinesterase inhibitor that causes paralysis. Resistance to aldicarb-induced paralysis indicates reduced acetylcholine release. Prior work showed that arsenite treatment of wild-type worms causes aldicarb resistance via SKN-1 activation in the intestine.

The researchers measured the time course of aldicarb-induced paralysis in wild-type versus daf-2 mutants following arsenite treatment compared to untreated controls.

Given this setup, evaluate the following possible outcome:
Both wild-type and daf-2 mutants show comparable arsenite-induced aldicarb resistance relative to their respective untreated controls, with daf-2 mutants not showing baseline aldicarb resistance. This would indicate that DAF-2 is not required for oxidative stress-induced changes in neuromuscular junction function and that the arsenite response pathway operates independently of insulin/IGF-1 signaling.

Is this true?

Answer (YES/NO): NO